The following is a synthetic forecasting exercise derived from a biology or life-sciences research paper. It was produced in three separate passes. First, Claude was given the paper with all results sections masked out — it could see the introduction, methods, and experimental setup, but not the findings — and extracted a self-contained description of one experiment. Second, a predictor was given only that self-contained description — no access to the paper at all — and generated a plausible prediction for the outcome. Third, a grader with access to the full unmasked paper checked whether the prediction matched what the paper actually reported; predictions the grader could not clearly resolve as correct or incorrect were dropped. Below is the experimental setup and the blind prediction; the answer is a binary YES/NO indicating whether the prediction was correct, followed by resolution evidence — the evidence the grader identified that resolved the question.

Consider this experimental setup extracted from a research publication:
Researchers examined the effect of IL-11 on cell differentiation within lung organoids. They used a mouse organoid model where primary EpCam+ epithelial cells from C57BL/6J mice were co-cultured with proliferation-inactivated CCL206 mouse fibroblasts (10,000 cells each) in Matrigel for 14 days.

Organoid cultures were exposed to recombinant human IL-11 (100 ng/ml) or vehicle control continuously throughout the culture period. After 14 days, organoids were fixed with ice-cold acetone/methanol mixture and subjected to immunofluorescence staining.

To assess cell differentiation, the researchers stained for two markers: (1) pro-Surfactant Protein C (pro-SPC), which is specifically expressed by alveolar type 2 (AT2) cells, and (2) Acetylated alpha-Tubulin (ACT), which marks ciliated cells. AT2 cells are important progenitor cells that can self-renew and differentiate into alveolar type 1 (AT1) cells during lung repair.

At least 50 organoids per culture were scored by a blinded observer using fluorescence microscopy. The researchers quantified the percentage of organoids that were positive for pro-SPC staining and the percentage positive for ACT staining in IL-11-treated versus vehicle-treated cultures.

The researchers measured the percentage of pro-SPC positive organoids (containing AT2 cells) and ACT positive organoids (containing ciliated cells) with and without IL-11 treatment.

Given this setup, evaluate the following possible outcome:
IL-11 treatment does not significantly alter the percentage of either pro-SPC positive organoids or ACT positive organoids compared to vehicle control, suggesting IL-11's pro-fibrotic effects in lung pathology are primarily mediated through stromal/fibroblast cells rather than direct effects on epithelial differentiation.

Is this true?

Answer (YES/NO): NO